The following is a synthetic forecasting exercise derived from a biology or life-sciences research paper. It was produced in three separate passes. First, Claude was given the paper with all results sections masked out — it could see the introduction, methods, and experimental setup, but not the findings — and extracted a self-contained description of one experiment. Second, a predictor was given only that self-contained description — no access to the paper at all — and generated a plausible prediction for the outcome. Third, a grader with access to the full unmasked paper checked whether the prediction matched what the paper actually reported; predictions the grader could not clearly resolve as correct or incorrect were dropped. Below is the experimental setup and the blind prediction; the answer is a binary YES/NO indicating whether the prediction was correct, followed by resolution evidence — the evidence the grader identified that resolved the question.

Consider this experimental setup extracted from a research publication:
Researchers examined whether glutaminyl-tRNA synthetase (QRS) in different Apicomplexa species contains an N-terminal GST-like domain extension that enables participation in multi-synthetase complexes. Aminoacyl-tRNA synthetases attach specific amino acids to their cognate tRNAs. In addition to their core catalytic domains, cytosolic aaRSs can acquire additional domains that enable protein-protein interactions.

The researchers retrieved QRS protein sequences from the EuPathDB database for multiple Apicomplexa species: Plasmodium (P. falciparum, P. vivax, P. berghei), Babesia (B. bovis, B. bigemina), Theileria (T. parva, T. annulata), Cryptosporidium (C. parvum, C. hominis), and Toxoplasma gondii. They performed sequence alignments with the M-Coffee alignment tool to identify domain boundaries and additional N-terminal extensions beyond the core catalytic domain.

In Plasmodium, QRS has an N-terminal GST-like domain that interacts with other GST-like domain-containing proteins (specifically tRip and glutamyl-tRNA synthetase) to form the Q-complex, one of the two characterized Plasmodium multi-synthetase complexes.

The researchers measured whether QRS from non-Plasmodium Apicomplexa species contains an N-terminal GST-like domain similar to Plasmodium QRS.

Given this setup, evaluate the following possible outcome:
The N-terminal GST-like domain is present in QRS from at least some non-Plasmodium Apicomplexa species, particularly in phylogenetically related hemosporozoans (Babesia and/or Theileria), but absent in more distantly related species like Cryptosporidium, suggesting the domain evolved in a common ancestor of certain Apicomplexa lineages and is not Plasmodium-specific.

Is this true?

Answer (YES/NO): NO